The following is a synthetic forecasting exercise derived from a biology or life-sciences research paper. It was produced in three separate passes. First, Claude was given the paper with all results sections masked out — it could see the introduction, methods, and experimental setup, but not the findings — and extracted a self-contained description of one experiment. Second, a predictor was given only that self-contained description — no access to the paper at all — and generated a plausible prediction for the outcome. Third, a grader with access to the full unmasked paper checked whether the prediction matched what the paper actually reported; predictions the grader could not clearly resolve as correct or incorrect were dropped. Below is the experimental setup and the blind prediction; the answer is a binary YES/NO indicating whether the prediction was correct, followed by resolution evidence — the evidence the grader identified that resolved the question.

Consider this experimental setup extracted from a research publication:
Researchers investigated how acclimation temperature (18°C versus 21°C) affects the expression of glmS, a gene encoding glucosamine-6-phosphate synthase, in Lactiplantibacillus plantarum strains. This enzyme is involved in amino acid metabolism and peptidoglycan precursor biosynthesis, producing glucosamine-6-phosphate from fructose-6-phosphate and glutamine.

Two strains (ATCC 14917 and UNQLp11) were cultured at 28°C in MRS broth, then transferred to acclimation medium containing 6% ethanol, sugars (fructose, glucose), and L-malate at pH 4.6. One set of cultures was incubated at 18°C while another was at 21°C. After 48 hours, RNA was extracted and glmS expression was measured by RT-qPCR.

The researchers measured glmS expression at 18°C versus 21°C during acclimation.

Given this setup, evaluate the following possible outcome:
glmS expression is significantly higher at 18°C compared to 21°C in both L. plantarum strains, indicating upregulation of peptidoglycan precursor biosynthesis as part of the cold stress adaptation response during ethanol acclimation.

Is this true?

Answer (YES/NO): NO